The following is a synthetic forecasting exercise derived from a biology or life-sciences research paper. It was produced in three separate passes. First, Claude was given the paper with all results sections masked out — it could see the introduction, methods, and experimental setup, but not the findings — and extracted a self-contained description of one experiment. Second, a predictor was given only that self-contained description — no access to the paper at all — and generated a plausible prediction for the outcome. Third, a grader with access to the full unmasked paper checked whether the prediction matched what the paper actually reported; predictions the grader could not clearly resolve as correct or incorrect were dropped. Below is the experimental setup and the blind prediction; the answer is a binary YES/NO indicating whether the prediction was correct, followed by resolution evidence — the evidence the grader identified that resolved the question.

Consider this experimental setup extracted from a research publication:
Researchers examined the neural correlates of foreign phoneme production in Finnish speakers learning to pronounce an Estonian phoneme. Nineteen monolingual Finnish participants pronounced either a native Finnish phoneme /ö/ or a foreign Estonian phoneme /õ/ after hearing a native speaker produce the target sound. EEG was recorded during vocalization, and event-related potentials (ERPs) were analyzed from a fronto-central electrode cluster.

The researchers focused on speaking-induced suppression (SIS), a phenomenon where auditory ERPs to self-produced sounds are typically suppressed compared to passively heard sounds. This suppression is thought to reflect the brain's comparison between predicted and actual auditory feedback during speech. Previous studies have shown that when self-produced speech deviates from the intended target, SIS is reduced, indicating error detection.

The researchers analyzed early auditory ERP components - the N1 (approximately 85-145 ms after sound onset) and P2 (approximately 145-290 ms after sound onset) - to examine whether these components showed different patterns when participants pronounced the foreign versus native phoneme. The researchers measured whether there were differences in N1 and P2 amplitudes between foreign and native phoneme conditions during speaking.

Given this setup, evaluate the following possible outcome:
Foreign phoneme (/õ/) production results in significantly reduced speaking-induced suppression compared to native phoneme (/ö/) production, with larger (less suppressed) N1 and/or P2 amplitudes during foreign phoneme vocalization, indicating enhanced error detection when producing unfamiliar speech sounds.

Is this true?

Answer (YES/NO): NO